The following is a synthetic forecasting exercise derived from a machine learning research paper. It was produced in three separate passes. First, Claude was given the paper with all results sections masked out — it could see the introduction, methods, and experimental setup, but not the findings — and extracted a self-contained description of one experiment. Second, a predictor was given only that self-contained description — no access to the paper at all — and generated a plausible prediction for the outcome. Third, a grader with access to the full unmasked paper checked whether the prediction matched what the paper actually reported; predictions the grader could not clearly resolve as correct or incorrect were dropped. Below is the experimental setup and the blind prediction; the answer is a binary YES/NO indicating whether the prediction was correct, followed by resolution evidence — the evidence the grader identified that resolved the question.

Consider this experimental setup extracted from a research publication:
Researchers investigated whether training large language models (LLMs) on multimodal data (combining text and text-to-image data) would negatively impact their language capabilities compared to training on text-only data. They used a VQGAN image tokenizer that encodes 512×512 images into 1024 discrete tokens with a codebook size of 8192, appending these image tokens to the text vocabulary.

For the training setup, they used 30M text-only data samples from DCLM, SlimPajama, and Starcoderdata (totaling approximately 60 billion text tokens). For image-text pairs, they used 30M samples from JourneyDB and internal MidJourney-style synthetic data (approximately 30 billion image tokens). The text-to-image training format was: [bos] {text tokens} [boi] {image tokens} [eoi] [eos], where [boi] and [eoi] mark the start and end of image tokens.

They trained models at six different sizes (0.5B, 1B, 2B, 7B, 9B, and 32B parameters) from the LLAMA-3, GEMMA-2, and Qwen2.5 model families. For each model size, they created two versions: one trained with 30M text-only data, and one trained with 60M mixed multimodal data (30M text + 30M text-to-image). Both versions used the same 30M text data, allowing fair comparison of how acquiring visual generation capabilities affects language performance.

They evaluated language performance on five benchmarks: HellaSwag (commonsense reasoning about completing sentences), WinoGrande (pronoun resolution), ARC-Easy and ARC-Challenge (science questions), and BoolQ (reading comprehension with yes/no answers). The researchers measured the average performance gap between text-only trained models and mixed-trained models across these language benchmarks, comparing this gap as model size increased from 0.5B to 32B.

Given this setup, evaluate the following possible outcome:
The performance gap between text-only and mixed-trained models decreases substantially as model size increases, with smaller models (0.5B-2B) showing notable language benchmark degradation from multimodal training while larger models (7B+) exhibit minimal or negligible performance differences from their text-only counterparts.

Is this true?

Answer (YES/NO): YES